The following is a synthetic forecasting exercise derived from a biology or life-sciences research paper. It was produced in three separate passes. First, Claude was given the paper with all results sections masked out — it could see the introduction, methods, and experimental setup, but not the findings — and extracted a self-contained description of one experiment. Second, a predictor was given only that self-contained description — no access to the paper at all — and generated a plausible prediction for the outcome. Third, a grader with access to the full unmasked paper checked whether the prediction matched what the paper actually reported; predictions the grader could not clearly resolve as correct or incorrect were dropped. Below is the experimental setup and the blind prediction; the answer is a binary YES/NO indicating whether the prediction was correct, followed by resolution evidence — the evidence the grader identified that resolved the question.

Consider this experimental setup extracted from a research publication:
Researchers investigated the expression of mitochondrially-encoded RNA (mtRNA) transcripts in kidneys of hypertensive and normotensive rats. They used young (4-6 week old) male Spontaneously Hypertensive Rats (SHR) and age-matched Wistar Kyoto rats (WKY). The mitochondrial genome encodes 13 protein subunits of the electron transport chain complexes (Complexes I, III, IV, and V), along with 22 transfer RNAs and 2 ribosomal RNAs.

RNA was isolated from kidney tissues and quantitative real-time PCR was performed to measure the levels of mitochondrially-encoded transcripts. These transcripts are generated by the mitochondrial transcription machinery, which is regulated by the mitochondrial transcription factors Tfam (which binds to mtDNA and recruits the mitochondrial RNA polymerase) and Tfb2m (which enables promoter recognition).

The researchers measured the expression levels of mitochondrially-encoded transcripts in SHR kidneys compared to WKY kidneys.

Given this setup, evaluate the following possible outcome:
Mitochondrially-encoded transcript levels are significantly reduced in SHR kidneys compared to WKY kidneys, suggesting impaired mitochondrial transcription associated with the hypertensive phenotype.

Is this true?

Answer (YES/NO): NO